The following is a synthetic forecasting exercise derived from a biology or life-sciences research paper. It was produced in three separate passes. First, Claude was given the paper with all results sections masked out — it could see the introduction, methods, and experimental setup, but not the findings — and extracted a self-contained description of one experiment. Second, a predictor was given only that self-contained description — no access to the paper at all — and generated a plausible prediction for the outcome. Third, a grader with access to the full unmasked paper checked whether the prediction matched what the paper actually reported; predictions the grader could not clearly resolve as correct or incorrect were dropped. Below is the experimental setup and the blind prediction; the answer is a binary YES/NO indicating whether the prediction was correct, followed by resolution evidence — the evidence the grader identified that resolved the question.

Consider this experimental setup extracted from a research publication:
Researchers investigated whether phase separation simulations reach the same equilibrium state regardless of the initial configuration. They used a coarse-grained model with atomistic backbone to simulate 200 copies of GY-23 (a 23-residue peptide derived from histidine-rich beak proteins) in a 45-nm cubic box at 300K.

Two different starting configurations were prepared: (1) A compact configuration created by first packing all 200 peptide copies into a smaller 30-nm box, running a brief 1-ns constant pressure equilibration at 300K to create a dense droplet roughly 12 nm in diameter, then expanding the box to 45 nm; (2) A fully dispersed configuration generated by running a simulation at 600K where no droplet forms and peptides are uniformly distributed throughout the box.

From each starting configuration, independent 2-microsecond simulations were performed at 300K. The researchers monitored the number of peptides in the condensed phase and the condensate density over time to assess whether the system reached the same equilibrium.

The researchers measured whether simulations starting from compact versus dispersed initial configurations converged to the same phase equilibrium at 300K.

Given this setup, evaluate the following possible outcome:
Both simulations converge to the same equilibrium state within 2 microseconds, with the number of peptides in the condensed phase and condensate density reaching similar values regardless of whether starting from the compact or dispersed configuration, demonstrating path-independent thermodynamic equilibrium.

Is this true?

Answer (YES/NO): YES